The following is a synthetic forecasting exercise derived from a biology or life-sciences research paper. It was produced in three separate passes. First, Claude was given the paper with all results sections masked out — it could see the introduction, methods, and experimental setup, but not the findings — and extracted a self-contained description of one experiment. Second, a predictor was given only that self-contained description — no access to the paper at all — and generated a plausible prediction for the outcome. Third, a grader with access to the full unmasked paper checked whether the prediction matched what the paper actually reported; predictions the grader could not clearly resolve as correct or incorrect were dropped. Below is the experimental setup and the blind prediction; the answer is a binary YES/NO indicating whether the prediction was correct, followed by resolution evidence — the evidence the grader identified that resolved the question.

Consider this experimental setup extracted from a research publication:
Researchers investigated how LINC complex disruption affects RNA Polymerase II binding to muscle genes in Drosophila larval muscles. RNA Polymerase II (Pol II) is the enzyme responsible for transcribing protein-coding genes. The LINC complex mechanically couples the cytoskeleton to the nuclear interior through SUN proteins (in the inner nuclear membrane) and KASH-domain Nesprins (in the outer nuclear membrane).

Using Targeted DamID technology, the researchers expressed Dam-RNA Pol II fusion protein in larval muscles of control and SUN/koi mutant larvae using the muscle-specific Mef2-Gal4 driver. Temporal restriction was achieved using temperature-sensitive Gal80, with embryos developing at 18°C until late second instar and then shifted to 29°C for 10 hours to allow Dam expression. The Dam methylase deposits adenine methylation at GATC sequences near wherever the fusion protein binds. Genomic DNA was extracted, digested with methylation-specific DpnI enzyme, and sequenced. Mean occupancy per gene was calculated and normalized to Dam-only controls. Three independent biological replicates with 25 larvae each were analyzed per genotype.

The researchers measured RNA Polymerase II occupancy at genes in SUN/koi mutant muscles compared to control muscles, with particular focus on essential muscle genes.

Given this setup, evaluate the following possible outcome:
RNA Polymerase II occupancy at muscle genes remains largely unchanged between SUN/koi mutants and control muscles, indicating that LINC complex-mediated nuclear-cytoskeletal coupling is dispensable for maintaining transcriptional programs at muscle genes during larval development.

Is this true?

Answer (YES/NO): NO